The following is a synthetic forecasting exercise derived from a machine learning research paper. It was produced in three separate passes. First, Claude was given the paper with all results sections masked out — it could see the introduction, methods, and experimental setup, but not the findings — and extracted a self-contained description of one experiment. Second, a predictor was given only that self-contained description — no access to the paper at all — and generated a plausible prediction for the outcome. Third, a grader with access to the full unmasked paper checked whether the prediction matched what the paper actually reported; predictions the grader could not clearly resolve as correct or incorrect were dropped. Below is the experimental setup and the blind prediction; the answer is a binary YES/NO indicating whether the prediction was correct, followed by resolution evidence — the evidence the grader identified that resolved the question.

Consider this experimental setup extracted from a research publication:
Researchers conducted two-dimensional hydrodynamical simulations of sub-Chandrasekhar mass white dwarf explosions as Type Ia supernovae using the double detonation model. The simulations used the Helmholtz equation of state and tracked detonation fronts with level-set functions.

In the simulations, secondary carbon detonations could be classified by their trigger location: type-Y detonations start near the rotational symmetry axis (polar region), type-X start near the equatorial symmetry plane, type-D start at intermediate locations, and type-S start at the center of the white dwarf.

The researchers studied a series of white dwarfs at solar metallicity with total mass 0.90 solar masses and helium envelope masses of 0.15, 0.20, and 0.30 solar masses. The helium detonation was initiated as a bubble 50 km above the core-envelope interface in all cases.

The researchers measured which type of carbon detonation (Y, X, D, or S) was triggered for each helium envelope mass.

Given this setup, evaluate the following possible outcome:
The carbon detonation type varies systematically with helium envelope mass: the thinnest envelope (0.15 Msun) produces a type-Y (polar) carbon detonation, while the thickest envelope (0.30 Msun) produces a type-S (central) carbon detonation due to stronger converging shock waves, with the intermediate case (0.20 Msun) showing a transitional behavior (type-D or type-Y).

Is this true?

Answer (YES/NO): NO